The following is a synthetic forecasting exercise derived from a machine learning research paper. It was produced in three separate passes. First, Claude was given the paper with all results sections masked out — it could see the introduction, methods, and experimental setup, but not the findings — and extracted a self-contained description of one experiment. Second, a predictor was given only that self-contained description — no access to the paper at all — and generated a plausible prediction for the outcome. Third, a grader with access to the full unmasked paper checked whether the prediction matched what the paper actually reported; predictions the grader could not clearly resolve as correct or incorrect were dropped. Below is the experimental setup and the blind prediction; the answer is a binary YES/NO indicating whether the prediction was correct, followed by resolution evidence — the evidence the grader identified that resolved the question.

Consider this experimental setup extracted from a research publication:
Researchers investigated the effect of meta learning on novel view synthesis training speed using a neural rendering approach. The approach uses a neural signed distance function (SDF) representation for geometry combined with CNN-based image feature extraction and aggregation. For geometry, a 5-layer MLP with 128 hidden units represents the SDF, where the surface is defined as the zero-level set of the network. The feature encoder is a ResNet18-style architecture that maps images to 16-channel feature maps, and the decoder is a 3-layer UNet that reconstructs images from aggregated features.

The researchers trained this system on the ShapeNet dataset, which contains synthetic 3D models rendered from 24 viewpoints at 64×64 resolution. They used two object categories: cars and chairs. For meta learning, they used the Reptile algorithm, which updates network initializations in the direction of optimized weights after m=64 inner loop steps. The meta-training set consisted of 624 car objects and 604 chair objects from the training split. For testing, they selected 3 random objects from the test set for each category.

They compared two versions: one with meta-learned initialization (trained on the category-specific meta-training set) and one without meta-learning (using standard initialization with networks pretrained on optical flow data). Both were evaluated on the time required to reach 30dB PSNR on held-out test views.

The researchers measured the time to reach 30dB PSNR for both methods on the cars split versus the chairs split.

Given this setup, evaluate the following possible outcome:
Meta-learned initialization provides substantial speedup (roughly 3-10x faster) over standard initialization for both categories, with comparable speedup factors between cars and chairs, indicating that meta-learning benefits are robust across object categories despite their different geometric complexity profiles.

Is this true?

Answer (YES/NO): NO